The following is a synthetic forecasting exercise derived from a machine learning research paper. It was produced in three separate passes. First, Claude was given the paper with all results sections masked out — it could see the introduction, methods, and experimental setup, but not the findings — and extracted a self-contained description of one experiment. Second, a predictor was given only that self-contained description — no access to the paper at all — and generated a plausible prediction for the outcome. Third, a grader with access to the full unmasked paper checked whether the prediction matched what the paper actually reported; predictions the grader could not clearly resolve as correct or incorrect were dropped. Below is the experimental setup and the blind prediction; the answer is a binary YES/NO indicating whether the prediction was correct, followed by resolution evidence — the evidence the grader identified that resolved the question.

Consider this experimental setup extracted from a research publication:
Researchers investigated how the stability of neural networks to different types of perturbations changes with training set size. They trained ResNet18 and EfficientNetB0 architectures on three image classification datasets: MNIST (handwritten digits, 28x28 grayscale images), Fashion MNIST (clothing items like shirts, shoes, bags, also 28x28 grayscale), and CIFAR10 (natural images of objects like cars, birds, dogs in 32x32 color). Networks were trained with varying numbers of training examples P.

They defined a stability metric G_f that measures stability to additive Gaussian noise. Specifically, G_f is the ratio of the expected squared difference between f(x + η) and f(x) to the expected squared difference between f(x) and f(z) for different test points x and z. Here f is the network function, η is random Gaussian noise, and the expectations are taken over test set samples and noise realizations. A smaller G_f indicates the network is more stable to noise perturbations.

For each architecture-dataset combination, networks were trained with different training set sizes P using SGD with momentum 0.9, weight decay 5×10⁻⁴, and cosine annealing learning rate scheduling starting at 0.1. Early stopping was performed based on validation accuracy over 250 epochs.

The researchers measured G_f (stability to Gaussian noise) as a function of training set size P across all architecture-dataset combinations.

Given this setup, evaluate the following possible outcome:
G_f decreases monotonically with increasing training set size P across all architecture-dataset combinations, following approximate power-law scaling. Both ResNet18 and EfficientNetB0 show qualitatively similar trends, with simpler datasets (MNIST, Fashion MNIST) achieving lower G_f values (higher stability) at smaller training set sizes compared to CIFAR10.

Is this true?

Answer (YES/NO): NO